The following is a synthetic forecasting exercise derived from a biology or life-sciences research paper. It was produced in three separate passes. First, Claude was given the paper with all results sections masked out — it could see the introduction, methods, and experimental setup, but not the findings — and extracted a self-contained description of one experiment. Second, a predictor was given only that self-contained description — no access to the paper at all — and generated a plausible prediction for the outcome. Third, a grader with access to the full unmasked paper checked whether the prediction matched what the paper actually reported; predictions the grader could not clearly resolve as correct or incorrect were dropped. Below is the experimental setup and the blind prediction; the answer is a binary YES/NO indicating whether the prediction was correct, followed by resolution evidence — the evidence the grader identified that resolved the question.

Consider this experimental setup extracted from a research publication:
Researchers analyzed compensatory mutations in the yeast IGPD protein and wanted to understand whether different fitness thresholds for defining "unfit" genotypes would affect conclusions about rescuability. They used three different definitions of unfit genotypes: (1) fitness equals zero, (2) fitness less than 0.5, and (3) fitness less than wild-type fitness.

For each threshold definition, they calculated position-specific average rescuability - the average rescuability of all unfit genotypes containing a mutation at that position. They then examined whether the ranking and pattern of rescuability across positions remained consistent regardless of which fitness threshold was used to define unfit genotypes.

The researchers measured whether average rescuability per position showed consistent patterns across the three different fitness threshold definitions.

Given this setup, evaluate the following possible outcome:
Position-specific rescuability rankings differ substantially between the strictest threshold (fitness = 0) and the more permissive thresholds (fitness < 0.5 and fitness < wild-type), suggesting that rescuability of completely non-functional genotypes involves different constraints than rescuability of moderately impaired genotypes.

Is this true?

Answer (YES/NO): NO